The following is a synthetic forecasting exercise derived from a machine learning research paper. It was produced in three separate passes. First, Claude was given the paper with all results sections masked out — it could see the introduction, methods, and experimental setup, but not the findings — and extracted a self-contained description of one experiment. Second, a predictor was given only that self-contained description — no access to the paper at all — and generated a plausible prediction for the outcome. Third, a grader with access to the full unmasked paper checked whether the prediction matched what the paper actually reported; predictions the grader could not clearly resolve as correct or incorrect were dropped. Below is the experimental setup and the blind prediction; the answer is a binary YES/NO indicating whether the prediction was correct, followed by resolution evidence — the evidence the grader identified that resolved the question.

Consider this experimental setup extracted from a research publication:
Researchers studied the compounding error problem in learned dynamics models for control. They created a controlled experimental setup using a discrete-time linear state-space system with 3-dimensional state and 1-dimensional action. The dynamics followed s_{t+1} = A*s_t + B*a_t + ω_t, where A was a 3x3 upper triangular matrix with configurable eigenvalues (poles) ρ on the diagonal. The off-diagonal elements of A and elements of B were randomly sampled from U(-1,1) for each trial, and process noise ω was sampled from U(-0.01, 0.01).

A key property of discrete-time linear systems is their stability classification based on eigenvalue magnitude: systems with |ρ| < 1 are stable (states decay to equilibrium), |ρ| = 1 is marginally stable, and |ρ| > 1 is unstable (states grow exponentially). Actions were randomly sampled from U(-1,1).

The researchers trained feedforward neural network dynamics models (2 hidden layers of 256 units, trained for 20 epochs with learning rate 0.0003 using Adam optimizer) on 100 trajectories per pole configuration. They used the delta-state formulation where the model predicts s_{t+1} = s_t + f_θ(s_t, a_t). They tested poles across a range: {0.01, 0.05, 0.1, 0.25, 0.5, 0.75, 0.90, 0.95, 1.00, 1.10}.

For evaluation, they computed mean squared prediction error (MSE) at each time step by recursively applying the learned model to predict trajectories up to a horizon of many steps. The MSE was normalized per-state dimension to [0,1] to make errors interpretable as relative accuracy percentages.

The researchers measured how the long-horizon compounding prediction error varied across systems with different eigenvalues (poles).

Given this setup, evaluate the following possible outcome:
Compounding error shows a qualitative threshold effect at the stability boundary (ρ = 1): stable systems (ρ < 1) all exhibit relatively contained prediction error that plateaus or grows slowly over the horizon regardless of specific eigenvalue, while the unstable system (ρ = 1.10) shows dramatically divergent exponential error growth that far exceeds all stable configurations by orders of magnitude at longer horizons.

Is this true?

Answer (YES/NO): YES